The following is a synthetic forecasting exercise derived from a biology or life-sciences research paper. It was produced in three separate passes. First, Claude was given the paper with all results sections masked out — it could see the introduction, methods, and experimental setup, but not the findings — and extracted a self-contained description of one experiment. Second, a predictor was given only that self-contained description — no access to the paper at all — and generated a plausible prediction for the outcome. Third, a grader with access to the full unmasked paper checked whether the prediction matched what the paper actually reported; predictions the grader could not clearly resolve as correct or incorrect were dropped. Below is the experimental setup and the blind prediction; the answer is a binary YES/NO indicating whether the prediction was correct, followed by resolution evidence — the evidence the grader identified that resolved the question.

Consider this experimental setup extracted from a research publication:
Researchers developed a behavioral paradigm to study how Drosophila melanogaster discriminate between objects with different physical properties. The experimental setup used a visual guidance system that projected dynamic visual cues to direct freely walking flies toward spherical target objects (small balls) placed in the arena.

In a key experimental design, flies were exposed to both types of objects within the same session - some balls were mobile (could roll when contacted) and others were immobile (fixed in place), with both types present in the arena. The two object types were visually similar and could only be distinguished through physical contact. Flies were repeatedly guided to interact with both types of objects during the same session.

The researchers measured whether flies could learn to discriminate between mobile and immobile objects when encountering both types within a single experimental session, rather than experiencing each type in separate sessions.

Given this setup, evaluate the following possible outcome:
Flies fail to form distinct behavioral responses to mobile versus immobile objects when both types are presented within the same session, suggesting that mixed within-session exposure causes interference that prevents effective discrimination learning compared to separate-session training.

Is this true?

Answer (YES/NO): NO